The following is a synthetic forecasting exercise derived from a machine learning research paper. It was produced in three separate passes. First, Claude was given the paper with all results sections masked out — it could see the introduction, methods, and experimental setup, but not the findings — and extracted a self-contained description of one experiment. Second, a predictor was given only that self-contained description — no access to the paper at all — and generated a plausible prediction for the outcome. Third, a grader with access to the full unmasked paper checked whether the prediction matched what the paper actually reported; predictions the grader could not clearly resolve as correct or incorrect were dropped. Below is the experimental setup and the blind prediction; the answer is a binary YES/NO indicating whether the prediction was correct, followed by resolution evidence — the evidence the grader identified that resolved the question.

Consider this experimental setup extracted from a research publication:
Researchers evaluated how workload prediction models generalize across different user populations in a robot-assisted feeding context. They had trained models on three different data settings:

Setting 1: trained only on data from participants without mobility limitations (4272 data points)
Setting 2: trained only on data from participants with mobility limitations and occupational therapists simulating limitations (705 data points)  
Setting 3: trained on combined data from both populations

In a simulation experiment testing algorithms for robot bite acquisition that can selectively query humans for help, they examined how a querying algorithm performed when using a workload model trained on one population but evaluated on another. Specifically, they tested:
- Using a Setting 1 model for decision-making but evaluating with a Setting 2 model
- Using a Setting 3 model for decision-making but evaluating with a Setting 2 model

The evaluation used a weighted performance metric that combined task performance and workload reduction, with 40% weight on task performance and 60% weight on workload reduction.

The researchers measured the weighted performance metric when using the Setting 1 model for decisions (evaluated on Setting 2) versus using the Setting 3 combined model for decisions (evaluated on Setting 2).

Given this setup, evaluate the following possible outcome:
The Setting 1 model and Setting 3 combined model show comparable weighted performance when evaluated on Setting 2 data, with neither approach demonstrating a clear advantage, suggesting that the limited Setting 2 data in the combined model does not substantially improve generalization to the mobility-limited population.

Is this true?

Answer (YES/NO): NO